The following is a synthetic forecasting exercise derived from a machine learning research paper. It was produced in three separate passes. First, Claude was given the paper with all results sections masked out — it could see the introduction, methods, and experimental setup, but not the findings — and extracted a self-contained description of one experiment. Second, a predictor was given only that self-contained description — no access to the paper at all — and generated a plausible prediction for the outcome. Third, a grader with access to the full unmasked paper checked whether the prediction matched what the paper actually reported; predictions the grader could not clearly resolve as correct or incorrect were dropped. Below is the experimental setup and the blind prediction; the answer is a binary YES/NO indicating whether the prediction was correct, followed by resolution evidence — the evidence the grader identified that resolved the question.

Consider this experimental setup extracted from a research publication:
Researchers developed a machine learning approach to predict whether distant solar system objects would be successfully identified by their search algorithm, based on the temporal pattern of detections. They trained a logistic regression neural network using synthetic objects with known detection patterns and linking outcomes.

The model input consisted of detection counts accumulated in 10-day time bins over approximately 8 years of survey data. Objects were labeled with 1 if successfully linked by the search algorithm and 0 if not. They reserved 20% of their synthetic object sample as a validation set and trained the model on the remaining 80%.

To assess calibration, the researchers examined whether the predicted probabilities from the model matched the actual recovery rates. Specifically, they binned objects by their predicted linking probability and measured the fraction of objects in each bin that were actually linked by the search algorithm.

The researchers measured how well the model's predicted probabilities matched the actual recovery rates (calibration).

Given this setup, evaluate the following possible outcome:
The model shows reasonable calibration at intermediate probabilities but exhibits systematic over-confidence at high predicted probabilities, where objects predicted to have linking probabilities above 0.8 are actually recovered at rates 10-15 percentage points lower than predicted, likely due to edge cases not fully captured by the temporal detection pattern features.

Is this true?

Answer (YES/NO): NO